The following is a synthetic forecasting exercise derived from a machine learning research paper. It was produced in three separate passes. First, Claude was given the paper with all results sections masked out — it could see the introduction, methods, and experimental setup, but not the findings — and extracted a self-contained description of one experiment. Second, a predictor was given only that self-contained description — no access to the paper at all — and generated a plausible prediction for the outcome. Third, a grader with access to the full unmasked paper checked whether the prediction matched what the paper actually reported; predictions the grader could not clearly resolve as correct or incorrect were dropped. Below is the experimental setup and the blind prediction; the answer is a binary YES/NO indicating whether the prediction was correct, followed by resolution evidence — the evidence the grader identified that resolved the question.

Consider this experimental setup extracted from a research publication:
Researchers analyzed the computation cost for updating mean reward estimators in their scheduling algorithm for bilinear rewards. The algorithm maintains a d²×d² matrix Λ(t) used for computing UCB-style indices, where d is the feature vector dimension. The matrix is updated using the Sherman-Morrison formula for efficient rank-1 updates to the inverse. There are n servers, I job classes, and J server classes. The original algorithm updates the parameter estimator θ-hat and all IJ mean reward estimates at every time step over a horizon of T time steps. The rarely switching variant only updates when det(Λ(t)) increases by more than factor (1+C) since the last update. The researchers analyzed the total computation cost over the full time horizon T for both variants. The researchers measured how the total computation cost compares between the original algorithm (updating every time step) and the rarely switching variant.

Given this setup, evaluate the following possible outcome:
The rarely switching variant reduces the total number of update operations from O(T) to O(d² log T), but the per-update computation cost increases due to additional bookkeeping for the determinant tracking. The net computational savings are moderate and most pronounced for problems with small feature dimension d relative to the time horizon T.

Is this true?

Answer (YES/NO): YES